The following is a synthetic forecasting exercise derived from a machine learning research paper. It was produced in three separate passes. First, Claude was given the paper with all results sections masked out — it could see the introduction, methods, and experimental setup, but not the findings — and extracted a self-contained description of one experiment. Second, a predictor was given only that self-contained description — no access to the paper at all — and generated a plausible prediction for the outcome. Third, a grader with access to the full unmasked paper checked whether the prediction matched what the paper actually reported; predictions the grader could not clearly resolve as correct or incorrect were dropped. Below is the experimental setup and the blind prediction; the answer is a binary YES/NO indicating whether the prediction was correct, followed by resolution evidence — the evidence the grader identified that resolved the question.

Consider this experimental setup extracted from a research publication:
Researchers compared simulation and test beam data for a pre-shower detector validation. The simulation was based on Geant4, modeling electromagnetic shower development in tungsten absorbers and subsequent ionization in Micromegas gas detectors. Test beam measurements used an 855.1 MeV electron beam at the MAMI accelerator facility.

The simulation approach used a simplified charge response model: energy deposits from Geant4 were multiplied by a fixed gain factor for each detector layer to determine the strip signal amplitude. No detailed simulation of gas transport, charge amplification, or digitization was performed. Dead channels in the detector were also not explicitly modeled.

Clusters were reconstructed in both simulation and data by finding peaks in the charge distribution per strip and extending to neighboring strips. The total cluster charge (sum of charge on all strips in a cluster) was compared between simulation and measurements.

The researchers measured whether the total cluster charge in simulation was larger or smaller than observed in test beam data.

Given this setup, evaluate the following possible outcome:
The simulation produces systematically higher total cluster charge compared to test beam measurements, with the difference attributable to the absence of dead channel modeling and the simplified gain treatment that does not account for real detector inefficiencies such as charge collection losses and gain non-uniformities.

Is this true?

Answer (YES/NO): NO